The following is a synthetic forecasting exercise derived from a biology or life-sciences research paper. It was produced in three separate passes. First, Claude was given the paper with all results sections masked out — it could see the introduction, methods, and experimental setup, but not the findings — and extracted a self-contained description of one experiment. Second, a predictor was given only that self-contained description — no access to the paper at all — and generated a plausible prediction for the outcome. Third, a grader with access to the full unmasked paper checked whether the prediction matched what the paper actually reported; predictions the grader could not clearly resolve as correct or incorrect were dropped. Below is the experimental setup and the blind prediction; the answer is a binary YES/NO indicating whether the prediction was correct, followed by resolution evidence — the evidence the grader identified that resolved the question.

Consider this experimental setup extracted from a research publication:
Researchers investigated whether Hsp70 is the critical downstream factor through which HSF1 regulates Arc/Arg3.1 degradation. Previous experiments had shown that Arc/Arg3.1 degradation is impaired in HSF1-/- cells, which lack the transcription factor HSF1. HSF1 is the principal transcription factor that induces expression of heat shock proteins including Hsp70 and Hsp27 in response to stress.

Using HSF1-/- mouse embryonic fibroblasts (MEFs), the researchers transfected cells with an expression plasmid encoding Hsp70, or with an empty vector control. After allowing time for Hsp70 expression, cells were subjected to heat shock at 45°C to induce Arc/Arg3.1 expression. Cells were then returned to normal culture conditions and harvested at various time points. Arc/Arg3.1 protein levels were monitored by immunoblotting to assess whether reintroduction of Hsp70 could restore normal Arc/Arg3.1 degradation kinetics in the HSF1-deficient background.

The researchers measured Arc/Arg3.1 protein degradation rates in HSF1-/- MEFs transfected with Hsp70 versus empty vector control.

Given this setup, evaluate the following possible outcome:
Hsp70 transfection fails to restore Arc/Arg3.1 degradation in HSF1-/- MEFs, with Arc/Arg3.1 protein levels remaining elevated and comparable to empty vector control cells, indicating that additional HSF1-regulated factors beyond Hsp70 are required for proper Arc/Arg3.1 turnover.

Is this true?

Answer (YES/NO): NO